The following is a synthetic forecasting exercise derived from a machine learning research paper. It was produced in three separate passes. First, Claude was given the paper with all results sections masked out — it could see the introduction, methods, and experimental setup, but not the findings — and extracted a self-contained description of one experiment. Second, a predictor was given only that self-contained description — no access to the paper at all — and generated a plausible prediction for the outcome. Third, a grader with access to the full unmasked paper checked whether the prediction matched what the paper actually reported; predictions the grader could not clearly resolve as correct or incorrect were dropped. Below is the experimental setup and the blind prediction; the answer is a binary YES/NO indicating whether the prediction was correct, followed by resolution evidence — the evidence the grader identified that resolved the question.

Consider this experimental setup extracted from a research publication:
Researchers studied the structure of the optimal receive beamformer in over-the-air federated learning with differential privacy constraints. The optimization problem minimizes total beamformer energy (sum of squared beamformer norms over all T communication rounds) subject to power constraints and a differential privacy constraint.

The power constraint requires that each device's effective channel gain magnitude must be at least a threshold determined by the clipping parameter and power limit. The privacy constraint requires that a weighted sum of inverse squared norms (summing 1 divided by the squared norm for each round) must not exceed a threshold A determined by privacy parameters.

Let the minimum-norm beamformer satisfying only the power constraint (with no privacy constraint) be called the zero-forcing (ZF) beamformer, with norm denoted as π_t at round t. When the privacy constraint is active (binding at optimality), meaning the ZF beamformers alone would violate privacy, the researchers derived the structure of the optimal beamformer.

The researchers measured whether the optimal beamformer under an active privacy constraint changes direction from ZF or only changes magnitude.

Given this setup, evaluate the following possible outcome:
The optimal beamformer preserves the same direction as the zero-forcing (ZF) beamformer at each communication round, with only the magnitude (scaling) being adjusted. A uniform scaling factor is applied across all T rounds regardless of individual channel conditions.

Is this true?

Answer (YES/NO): NO